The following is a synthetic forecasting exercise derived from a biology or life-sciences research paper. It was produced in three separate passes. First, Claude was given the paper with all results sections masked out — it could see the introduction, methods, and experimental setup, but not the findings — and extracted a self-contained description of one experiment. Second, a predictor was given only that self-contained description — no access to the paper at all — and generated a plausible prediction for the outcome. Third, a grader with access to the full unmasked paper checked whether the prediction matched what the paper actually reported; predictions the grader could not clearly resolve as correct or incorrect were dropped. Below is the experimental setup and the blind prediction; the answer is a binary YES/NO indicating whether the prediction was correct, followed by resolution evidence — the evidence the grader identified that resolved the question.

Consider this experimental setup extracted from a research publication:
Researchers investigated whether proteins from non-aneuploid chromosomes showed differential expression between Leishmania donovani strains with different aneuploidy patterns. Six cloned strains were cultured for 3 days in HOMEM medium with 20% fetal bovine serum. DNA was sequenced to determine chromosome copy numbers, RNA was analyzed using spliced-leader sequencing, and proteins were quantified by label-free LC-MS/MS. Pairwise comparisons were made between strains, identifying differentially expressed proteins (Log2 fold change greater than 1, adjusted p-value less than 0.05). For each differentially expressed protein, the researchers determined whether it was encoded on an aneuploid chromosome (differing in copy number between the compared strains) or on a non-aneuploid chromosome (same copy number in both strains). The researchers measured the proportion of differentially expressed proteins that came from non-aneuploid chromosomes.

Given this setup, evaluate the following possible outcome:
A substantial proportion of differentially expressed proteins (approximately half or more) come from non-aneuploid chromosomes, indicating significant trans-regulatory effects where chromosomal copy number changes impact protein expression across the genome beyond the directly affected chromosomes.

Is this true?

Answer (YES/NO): YES